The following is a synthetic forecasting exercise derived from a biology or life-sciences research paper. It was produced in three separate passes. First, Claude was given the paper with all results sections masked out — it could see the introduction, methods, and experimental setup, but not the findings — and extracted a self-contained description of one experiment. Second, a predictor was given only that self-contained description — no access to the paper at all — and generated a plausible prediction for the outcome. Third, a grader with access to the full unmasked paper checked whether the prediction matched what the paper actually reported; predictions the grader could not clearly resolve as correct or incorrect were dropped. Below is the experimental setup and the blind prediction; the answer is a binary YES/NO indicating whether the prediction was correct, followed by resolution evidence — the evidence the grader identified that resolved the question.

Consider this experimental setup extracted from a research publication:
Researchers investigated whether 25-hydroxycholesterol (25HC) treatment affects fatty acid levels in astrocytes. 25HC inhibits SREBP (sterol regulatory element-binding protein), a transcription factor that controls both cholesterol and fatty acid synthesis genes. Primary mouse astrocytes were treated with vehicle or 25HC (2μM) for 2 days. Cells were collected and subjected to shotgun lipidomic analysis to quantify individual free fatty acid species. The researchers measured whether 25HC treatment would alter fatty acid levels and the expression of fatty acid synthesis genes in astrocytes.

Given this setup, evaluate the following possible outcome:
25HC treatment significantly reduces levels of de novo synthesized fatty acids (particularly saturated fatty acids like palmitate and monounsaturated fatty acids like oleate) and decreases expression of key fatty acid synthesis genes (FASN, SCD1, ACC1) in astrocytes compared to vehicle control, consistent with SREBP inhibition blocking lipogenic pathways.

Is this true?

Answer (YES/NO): NO